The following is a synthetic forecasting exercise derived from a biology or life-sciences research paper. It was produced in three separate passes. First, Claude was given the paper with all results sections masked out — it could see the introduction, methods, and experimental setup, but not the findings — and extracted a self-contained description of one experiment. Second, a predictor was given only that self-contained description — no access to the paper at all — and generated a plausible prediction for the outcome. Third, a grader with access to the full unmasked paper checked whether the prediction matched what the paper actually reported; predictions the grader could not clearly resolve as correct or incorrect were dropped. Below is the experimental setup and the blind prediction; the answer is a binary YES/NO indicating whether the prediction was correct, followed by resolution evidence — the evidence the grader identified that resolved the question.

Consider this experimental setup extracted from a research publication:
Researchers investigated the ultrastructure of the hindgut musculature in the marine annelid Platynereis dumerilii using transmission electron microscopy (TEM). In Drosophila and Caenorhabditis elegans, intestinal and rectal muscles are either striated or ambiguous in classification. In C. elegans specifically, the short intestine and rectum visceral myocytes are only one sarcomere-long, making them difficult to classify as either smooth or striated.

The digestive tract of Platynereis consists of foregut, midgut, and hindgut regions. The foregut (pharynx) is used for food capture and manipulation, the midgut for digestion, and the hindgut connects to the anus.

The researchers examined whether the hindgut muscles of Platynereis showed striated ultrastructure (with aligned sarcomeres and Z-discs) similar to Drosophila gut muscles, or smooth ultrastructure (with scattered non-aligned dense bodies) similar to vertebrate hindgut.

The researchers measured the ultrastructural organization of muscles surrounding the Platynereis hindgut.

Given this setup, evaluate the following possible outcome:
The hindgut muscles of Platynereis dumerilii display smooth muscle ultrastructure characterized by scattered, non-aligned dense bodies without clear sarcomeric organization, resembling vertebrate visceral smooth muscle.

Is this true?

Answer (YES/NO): YES